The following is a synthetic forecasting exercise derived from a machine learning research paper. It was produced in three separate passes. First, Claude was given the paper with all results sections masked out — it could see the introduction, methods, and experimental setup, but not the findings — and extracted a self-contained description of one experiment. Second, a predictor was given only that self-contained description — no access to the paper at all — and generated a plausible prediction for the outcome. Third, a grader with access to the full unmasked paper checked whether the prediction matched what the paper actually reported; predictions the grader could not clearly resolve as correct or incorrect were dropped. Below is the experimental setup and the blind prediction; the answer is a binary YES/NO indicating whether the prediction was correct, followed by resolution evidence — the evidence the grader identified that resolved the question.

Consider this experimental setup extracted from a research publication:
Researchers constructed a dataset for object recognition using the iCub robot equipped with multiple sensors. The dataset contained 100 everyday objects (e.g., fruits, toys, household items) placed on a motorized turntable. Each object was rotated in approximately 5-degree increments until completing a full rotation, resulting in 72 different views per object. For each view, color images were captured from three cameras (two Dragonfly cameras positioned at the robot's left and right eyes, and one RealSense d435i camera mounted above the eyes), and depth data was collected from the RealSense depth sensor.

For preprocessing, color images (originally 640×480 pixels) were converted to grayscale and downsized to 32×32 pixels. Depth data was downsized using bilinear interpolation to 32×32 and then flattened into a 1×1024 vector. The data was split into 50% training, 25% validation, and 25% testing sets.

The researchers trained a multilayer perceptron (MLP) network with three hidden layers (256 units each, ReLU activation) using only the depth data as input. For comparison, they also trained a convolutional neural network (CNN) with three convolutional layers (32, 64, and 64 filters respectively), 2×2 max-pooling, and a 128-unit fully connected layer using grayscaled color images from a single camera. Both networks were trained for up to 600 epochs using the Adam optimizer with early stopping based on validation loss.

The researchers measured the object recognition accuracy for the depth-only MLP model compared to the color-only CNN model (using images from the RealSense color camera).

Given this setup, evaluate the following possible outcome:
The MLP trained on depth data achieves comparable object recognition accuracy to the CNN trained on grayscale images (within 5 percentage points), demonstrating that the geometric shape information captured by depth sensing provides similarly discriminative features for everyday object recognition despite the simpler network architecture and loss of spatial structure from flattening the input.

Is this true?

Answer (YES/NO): NO